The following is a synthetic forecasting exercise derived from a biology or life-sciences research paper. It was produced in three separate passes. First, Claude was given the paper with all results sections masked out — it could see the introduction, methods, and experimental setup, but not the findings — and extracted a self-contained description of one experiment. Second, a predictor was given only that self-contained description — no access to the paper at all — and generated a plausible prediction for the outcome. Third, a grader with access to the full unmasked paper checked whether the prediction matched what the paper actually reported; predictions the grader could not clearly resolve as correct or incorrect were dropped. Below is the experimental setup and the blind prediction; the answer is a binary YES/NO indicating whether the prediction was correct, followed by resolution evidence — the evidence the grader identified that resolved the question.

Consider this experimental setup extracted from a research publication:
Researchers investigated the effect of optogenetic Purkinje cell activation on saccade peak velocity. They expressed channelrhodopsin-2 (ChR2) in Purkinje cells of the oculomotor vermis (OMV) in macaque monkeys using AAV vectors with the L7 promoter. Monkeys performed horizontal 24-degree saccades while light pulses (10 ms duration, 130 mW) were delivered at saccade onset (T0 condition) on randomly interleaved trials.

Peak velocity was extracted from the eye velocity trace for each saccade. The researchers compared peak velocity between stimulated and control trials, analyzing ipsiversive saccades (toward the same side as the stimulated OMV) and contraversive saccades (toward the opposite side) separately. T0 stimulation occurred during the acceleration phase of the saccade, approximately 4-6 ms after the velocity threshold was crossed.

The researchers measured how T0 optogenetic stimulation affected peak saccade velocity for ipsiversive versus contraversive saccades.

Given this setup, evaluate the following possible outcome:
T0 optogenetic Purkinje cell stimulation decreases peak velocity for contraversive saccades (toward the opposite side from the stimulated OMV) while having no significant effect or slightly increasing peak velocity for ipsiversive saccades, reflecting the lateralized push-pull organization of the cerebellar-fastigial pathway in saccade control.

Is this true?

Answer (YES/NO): YES